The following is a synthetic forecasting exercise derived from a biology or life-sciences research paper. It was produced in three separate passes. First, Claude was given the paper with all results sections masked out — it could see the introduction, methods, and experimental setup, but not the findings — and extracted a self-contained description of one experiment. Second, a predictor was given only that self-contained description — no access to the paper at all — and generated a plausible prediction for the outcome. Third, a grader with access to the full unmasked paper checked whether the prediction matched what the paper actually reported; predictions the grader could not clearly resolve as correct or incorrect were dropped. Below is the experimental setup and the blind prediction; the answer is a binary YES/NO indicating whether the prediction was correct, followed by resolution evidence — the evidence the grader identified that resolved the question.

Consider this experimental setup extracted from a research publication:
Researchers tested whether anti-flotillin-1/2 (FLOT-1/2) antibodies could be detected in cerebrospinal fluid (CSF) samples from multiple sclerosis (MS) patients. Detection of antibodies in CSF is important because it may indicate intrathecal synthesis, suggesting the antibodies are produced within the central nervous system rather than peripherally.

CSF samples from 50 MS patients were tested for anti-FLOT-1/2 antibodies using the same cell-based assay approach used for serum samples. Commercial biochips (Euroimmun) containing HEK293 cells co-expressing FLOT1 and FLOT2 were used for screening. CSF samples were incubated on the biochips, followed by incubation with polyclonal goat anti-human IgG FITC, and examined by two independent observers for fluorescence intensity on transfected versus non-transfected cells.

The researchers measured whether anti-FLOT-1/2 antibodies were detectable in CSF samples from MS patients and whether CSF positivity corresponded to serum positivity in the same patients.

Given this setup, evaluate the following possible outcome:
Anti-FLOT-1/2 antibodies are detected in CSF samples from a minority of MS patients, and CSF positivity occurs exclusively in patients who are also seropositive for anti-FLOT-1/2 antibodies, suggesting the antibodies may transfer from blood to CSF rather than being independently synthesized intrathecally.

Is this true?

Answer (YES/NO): NO